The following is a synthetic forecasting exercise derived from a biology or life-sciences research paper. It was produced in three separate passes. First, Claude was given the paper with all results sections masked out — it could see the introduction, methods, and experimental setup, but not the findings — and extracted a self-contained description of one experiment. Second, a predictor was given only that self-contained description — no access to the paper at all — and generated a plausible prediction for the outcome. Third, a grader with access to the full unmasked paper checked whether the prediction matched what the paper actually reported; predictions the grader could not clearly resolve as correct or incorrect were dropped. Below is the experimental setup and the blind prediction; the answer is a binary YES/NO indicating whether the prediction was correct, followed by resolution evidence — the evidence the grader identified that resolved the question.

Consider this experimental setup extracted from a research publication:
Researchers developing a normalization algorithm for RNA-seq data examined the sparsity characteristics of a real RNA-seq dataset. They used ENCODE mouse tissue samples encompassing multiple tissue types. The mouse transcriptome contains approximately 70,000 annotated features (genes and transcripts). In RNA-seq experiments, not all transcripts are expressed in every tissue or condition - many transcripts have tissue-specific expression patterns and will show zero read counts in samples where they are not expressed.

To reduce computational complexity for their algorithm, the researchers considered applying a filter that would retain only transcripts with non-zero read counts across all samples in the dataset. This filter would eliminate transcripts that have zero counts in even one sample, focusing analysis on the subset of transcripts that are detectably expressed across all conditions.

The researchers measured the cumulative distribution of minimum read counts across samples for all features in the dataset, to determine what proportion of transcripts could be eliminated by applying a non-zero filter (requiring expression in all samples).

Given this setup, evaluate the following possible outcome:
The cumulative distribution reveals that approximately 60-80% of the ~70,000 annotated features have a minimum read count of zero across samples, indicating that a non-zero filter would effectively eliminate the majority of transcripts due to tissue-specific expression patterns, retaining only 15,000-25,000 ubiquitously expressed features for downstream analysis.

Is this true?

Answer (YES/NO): NO